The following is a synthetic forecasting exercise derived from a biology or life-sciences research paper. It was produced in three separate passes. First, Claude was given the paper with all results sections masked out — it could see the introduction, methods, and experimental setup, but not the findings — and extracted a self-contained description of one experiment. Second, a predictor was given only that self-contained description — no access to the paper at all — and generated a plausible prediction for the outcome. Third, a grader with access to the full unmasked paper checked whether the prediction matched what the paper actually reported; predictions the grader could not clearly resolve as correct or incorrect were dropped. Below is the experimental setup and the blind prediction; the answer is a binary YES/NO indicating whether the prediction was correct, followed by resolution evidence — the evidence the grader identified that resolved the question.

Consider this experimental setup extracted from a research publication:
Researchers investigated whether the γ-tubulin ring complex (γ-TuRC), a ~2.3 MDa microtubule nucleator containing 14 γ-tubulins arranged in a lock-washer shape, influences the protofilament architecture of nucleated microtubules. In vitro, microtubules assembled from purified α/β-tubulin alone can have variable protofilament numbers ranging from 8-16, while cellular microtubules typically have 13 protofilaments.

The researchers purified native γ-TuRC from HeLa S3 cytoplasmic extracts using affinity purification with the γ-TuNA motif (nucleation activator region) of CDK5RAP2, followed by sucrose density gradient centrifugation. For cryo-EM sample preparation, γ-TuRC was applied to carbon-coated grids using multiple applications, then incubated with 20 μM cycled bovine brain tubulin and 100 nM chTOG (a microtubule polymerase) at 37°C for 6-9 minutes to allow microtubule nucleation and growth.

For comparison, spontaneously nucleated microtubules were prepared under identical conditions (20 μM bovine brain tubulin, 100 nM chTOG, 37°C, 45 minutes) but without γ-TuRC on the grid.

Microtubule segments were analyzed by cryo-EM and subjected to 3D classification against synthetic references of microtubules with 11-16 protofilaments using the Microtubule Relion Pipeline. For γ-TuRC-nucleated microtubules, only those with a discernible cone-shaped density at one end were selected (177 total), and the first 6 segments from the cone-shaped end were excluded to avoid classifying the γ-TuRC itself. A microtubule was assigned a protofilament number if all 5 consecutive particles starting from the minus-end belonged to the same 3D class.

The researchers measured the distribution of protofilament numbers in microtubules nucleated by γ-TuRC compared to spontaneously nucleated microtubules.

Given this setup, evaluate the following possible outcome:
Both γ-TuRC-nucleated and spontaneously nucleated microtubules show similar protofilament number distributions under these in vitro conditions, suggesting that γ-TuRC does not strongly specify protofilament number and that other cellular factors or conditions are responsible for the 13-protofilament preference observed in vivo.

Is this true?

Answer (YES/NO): NO